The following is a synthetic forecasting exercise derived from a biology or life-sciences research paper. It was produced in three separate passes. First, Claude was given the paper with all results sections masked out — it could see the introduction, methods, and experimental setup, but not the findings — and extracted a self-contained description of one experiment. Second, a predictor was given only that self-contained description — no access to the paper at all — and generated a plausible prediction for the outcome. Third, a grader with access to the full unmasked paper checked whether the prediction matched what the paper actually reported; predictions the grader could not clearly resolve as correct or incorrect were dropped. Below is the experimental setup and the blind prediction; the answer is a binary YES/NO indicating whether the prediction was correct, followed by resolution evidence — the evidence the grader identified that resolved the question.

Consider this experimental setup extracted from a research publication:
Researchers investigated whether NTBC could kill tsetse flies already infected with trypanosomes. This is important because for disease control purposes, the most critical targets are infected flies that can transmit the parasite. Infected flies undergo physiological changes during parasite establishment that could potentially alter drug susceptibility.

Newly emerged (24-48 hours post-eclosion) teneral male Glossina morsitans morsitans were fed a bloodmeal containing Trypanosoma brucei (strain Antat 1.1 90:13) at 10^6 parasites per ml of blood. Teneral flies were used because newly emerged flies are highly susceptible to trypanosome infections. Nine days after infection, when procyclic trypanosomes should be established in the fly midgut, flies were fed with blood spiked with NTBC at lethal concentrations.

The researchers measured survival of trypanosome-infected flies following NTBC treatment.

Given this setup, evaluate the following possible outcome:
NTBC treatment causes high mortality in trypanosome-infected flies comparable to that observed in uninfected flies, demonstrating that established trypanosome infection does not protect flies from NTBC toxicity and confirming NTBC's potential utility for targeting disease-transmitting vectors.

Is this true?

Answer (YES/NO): YES